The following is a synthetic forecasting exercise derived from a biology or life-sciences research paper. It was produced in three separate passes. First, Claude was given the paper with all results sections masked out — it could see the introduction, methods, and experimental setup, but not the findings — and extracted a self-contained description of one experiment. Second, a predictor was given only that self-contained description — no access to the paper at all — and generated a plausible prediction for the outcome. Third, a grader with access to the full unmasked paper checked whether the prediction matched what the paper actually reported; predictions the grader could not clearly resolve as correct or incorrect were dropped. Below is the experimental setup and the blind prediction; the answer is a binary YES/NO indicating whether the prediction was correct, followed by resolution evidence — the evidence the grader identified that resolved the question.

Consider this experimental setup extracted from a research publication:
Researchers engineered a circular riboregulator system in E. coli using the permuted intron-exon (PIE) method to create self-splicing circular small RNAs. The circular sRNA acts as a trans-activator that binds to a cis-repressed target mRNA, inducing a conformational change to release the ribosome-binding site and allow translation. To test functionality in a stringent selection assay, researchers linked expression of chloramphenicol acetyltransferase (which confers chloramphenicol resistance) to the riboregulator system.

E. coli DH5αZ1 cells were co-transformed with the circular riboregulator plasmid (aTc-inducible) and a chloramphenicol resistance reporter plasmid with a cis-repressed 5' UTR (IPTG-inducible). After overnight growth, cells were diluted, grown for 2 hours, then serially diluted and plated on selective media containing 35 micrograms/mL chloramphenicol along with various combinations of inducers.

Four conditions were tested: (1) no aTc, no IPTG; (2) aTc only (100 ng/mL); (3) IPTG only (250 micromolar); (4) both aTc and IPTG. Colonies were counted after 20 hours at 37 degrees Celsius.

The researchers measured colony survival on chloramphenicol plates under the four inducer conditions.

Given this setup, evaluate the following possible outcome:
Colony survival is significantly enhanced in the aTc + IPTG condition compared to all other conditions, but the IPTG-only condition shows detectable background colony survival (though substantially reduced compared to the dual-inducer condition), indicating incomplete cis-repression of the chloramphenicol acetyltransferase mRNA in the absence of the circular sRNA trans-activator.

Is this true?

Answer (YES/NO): NO